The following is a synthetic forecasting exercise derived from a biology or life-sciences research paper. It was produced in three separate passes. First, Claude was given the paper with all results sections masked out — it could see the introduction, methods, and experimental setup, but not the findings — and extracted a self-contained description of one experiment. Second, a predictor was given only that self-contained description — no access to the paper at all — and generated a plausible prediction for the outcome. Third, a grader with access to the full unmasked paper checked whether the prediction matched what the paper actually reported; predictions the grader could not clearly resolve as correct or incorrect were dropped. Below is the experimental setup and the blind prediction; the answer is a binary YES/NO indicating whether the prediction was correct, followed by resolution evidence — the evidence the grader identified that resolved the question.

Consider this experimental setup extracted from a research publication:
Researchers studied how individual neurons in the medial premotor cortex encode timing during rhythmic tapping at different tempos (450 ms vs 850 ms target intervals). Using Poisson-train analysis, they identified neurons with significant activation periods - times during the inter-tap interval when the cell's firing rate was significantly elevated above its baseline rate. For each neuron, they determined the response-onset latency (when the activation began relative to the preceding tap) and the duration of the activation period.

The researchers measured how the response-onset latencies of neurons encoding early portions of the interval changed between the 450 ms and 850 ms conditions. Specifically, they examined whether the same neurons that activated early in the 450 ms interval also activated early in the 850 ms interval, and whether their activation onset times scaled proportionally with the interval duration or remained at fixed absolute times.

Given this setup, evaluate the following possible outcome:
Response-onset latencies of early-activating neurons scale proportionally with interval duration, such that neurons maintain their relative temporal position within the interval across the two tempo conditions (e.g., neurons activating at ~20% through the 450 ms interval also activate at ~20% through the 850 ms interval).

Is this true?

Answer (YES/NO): NO